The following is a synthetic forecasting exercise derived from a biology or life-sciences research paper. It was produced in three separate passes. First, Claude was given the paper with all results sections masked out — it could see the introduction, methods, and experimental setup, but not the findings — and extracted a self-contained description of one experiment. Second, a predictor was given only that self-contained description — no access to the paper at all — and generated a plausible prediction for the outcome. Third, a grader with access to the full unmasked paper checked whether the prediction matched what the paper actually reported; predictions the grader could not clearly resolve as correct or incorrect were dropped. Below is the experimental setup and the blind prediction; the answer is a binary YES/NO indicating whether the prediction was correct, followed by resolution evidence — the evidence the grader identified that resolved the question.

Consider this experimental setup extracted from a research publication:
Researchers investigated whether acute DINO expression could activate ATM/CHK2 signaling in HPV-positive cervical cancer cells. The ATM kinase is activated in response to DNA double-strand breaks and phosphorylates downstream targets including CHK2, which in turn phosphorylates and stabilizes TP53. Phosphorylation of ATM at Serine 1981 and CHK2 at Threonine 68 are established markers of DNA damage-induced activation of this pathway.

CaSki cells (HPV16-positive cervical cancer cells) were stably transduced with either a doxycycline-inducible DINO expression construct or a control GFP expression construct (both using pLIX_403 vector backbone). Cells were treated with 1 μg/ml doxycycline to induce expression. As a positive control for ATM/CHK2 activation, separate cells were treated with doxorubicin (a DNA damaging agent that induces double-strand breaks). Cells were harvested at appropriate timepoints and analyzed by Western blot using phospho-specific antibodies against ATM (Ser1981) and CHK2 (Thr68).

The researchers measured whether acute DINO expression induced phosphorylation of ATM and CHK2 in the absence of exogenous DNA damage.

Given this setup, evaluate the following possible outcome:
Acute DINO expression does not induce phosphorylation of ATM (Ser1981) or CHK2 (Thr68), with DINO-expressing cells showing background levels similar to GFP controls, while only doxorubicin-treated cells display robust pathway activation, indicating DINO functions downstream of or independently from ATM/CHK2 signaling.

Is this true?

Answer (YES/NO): NO